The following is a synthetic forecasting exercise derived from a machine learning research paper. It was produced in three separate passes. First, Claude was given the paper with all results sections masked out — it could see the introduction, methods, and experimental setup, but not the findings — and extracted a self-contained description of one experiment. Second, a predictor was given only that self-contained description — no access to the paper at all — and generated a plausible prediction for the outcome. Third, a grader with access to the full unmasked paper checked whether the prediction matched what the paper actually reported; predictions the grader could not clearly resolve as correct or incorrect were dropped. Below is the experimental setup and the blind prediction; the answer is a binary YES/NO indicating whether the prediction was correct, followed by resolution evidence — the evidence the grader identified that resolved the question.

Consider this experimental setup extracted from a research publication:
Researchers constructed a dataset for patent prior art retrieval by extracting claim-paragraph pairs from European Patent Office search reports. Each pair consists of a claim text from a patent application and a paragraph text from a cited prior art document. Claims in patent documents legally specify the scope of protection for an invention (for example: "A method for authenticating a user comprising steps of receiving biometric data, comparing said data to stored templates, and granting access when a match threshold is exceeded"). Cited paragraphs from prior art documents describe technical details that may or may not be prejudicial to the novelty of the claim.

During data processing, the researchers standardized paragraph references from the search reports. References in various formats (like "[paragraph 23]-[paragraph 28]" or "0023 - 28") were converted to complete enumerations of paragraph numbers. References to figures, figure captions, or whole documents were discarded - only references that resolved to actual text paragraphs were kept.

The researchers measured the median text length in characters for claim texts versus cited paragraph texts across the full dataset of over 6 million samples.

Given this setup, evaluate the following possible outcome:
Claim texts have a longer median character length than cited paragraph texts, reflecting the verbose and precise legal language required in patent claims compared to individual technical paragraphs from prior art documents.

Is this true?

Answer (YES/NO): NO